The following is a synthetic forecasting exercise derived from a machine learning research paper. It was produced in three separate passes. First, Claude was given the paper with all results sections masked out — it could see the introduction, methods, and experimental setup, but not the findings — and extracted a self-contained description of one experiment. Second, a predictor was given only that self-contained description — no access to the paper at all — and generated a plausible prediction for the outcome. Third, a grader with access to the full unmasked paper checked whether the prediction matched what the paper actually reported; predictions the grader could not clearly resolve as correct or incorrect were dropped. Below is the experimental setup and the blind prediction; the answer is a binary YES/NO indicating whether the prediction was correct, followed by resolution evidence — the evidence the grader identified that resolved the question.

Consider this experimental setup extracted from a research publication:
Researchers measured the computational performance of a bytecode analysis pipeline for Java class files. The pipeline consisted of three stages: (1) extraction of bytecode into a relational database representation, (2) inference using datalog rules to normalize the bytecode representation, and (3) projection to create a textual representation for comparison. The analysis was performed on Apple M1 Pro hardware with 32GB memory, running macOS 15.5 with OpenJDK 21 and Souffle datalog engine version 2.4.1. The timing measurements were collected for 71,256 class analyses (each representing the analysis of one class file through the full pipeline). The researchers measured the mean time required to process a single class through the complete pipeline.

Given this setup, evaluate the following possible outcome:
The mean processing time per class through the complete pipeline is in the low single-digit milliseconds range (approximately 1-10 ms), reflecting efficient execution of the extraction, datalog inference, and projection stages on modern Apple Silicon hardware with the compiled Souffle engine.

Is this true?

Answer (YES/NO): NO